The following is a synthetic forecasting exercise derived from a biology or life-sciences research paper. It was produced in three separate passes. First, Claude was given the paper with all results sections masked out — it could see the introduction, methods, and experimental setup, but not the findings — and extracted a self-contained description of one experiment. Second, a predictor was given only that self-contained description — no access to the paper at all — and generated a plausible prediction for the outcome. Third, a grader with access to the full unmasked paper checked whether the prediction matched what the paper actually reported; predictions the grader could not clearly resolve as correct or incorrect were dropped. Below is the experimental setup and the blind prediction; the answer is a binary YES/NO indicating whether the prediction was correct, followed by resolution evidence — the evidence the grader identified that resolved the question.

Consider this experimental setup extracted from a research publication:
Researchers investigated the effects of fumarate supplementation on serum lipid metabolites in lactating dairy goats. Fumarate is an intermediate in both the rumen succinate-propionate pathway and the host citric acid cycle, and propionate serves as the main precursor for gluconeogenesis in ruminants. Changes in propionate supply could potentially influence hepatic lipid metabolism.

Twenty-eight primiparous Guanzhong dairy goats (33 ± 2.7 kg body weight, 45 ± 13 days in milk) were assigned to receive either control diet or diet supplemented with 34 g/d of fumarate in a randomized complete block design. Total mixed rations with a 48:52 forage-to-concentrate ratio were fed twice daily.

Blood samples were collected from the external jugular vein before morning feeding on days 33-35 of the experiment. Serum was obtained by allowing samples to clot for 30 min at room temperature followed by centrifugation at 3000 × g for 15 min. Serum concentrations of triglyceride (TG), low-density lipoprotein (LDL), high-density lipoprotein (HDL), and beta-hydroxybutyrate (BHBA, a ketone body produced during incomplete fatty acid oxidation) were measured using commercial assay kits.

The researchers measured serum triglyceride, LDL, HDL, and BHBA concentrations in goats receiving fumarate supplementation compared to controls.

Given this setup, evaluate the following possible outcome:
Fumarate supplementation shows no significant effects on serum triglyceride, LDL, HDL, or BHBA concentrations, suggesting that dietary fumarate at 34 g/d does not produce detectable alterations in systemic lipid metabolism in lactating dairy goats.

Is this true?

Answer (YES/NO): YES